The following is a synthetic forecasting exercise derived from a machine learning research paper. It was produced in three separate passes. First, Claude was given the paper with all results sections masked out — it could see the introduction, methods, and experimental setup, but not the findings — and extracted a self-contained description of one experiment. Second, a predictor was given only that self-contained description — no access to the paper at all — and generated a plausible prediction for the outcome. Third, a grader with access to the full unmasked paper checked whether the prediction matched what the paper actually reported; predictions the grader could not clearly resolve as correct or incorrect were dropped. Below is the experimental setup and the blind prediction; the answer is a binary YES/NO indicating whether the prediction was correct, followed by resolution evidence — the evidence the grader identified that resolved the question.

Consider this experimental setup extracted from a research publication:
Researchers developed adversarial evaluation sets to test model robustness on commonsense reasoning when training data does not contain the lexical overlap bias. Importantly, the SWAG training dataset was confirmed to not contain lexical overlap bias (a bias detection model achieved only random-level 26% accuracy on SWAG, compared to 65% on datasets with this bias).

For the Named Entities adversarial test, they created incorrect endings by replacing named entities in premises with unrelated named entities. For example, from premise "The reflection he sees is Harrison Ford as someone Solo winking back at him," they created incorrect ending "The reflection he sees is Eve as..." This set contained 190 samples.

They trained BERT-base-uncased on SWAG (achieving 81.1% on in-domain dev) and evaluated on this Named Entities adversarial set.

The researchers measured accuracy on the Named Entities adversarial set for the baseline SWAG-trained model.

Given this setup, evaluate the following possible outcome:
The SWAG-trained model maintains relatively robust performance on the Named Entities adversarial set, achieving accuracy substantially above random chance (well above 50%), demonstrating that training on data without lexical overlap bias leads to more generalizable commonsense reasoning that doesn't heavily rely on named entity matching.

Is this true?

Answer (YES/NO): NO